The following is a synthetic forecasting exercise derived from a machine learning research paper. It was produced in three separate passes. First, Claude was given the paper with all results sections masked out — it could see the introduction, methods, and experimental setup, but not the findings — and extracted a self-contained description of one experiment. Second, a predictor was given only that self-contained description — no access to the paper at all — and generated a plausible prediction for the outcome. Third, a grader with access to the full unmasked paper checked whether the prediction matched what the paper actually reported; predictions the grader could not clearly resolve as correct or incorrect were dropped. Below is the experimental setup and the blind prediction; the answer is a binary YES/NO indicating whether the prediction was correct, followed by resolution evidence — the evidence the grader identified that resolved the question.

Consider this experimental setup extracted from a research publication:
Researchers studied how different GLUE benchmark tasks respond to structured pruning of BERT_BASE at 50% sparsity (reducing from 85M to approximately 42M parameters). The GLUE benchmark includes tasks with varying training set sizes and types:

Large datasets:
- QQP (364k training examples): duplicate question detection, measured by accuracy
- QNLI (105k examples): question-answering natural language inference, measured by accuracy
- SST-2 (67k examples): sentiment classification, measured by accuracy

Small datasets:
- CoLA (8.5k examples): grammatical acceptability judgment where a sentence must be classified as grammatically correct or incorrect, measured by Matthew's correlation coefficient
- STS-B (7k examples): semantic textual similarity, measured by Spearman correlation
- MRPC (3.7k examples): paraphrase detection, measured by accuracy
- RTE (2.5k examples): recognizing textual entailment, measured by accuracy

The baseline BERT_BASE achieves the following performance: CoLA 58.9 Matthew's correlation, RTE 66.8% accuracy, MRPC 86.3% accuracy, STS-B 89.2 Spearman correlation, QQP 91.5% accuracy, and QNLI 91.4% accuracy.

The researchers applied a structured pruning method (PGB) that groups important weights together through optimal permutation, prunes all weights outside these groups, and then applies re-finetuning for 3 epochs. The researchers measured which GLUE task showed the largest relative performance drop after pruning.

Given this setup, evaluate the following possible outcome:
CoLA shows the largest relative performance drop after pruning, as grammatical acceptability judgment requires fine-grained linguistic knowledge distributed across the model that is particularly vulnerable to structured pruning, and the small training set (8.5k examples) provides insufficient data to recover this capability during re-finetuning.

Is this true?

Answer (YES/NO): YES